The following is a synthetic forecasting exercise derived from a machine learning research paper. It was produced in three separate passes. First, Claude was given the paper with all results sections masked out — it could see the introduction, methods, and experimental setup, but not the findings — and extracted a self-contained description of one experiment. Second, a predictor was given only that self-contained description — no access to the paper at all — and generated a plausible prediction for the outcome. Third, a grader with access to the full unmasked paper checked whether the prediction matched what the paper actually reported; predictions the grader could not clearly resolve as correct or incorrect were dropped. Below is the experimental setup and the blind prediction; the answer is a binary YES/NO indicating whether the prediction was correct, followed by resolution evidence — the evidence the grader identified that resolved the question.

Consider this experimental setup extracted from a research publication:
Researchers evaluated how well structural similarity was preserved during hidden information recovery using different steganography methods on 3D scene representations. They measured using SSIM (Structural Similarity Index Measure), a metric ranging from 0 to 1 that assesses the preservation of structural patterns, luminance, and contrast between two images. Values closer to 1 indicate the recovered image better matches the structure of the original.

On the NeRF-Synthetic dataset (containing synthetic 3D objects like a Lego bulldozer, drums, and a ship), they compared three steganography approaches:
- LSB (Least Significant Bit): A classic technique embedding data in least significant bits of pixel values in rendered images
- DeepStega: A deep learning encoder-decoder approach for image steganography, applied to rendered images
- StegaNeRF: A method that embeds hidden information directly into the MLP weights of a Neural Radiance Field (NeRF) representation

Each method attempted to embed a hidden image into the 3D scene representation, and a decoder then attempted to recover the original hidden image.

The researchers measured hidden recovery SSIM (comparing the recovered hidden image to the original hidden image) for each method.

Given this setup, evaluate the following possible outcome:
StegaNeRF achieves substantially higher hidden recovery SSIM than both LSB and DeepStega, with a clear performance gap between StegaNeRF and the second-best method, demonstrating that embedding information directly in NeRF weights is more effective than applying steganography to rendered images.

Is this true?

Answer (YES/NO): YES